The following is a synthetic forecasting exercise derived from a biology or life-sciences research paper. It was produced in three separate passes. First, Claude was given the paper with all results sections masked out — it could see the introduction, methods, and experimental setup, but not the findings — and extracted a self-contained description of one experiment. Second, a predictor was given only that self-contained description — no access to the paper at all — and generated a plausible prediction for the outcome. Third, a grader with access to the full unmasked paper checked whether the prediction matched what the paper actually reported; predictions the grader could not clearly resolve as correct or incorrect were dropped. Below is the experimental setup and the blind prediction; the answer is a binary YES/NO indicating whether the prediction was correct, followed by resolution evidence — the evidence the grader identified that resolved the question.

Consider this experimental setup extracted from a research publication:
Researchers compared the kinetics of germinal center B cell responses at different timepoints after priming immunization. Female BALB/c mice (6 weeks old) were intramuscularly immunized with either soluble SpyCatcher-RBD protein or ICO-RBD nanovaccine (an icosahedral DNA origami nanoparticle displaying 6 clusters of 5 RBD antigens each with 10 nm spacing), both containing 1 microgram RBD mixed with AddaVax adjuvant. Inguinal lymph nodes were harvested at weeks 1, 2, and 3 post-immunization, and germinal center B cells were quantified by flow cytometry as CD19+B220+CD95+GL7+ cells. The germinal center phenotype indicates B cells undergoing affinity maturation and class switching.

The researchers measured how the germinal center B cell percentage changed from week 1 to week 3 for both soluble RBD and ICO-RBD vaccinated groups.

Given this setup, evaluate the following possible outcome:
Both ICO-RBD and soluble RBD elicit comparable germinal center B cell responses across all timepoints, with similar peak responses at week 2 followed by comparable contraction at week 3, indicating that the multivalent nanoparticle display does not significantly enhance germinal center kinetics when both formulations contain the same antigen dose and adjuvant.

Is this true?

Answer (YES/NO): NO